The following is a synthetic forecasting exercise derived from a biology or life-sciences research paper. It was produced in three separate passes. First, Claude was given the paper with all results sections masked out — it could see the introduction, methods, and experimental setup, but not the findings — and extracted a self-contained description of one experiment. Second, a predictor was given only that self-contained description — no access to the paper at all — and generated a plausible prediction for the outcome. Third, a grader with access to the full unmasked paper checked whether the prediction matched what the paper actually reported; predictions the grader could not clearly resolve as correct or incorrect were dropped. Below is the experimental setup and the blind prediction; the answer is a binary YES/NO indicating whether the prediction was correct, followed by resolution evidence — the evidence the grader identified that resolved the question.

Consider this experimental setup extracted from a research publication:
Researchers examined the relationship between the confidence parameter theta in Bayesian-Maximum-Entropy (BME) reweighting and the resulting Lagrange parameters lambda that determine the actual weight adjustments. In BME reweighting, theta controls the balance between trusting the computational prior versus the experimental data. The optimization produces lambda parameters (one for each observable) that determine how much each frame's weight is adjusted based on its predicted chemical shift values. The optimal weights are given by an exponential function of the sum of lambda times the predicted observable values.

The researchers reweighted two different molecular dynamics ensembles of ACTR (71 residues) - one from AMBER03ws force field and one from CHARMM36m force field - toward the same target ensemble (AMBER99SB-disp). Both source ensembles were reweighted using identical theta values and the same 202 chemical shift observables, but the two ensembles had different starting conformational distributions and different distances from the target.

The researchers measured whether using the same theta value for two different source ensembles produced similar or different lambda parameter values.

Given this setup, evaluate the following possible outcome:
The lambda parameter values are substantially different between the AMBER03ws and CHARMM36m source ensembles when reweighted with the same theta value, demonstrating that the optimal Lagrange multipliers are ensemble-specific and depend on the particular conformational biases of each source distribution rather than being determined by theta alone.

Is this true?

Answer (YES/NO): YES